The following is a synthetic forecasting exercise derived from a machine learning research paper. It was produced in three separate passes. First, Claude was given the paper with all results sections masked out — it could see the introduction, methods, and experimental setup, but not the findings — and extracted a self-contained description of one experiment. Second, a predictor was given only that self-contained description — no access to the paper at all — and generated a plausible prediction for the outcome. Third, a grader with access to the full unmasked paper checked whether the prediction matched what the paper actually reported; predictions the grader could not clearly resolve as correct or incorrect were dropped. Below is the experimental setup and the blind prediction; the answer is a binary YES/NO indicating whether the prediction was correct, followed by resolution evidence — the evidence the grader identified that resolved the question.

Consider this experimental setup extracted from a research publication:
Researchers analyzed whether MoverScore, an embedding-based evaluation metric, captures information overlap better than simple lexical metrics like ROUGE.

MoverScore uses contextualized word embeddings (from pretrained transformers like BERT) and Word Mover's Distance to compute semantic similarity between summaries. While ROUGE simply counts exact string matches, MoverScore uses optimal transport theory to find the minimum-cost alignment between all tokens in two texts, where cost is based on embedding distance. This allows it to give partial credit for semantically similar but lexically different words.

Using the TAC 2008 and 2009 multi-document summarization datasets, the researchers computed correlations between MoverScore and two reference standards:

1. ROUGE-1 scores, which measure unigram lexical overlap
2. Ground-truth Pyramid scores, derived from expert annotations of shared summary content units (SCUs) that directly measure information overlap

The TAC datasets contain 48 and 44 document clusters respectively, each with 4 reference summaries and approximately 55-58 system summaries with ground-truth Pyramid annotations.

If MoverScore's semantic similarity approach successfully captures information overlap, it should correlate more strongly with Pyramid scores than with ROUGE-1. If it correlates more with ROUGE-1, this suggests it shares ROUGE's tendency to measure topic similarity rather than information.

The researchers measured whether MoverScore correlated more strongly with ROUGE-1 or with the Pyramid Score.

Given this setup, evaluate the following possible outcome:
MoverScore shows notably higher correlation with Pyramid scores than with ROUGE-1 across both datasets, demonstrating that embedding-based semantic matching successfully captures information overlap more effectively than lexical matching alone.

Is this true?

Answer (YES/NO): NO